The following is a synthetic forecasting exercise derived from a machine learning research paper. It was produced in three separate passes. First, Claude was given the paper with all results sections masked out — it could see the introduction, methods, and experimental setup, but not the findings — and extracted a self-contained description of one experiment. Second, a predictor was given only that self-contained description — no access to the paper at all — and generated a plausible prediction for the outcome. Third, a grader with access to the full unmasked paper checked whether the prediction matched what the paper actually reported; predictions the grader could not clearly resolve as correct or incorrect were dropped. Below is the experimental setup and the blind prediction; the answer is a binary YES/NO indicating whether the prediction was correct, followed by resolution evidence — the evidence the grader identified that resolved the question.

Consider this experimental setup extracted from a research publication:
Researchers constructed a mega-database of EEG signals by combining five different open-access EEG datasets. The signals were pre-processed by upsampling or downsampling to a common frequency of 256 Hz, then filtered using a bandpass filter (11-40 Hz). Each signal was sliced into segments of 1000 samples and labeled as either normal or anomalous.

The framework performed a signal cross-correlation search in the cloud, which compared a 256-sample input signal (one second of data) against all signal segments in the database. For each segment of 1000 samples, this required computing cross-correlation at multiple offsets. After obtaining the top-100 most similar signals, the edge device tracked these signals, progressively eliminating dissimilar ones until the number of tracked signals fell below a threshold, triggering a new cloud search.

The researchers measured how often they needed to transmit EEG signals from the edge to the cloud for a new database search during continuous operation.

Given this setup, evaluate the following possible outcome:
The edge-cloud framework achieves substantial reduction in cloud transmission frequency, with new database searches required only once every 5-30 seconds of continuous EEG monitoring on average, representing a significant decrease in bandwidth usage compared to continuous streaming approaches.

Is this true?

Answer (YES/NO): YES